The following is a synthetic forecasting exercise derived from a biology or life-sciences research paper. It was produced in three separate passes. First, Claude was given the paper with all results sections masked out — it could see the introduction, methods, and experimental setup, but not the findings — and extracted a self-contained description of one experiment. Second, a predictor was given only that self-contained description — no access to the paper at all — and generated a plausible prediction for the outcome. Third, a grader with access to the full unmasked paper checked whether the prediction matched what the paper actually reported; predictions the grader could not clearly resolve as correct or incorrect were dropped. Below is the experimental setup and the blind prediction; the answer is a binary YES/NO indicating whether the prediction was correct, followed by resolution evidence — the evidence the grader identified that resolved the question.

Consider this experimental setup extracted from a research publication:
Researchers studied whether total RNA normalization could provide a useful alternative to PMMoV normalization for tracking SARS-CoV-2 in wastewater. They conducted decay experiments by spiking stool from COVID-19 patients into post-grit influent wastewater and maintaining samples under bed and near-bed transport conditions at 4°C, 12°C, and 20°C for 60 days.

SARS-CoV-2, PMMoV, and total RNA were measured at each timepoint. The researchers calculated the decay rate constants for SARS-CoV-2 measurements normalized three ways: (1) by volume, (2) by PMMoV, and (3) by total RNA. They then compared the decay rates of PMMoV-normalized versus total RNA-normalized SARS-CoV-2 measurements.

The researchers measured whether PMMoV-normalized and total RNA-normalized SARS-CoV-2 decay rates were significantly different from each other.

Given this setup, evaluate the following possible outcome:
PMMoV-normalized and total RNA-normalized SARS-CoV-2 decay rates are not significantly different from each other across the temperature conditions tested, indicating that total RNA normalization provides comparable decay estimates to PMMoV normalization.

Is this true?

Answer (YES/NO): NO